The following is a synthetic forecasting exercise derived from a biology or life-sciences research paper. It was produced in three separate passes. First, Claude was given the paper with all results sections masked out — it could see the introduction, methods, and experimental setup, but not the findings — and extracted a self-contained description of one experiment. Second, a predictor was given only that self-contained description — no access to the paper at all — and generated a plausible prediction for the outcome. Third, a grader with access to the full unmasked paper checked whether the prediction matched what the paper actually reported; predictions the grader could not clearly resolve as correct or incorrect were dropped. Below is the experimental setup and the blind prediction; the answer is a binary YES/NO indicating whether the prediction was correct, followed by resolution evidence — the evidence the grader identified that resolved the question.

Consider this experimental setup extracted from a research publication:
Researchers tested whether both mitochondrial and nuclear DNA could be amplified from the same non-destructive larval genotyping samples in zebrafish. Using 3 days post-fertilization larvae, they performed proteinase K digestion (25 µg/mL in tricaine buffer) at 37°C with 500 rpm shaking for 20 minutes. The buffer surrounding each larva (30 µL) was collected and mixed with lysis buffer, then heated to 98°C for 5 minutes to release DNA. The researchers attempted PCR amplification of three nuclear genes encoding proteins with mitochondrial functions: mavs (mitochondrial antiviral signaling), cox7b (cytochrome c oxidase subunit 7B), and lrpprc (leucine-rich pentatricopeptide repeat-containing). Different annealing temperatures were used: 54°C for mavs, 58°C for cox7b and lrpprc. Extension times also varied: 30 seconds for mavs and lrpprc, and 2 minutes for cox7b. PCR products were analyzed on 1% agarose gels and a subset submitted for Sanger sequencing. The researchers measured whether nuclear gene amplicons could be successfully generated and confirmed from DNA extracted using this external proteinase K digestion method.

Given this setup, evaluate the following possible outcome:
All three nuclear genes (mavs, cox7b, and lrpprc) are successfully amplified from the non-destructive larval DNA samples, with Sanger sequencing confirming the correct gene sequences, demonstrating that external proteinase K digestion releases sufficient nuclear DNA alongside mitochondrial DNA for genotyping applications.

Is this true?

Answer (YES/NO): YES